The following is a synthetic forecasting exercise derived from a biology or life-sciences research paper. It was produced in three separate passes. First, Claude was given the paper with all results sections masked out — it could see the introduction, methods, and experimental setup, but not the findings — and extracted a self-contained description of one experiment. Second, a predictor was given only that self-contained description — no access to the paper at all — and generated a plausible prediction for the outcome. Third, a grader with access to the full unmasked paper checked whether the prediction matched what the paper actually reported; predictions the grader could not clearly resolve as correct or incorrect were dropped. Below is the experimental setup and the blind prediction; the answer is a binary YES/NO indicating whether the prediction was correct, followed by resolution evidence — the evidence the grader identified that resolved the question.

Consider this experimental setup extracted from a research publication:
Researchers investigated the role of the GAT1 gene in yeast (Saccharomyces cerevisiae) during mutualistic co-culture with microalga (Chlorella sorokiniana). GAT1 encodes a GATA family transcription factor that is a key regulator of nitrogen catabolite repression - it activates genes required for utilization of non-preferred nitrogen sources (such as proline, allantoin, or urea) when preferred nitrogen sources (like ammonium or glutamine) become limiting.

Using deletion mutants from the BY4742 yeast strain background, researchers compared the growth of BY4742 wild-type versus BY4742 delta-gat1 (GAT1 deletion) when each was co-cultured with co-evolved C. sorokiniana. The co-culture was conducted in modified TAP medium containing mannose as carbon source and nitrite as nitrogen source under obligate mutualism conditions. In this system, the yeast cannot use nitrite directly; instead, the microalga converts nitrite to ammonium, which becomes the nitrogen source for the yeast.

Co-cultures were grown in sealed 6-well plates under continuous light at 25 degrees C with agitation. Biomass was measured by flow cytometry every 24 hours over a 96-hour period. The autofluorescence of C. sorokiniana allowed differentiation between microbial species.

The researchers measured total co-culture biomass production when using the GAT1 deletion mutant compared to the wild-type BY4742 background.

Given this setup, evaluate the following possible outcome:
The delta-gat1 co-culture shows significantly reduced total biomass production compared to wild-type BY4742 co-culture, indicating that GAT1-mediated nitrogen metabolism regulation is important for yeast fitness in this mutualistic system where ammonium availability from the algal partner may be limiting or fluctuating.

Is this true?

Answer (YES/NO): NO